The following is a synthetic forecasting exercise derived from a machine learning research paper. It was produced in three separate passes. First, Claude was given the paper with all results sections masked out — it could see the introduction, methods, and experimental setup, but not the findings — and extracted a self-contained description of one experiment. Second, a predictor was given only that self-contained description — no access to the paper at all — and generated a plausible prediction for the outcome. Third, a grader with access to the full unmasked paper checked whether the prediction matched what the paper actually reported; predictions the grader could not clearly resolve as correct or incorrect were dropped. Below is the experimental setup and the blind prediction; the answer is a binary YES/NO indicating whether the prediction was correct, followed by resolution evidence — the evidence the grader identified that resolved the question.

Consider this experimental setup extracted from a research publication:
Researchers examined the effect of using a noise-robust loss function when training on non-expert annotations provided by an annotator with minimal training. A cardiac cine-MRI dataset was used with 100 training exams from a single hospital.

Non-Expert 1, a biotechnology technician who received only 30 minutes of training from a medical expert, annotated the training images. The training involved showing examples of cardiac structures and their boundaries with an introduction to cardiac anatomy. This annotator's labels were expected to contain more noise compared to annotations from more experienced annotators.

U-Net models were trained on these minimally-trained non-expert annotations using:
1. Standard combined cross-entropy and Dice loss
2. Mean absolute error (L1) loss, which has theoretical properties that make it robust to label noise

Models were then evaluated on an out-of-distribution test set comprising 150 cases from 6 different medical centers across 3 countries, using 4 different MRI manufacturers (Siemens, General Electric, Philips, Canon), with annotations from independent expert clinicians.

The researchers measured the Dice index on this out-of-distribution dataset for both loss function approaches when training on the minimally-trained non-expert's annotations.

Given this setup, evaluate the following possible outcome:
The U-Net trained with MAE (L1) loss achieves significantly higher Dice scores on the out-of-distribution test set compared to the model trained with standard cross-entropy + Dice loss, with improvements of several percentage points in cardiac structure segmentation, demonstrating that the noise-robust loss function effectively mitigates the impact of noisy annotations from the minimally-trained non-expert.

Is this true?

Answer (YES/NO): NO